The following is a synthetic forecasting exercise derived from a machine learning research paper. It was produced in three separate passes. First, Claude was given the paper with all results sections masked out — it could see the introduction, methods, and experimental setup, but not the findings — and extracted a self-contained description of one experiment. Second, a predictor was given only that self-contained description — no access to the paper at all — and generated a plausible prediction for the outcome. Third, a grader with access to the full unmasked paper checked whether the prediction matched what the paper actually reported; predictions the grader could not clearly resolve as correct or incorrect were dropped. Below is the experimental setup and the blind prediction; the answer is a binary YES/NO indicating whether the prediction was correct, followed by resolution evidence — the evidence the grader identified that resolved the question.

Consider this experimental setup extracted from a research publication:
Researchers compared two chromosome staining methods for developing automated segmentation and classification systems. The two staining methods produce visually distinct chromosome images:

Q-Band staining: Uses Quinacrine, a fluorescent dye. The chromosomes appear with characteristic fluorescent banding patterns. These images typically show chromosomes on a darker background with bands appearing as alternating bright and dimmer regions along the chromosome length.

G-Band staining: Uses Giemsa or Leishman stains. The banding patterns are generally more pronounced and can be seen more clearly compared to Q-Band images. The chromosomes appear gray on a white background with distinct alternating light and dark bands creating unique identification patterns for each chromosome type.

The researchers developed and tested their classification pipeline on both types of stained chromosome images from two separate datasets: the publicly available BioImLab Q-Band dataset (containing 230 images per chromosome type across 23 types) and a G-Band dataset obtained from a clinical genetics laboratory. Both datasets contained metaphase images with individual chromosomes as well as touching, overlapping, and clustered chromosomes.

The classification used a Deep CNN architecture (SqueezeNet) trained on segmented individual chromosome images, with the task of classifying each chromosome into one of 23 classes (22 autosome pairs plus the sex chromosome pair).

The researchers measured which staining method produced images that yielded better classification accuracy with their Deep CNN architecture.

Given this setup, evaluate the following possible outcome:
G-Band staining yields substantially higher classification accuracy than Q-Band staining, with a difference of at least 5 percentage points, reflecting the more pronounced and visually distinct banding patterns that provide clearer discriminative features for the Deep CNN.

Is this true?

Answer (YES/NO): NO